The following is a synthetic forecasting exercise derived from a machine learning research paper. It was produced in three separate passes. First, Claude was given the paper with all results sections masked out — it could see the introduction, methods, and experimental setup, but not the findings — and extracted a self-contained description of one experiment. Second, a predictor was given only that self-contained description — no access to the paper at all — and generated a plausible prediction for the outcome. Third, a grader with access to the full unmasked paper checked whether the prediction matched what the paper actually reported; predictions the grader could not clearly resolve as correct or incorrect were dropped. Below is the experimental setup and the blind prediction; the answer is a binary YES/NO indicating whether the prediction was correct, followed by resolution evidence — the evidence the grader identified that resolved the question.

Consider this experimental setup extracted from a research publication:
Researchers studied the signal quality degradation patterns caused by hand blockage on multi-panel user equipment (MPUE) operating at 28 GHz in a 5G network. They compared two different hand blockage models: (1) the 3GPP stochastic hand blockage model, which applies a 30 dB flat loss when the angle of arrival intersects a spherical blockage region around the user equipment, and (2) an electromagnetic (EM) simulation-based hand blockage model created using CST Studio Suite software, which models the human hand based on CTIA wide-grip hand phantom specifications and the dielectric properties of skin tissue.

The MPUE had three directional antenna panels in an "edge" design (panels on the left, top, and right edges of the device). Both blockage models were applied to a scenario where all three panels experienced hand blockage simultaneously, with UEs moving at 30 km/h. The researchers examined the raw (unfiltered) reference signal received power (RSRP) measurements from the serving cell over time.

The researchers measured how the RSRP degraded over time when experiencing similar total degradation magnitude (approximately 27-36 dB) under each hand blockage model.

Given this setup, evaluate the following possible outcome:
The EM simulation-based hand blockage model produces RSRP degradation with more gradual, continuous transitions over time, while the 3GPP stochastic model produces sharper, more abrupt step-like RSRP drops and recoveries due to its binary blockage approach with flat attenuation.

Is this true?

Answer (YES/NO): YES